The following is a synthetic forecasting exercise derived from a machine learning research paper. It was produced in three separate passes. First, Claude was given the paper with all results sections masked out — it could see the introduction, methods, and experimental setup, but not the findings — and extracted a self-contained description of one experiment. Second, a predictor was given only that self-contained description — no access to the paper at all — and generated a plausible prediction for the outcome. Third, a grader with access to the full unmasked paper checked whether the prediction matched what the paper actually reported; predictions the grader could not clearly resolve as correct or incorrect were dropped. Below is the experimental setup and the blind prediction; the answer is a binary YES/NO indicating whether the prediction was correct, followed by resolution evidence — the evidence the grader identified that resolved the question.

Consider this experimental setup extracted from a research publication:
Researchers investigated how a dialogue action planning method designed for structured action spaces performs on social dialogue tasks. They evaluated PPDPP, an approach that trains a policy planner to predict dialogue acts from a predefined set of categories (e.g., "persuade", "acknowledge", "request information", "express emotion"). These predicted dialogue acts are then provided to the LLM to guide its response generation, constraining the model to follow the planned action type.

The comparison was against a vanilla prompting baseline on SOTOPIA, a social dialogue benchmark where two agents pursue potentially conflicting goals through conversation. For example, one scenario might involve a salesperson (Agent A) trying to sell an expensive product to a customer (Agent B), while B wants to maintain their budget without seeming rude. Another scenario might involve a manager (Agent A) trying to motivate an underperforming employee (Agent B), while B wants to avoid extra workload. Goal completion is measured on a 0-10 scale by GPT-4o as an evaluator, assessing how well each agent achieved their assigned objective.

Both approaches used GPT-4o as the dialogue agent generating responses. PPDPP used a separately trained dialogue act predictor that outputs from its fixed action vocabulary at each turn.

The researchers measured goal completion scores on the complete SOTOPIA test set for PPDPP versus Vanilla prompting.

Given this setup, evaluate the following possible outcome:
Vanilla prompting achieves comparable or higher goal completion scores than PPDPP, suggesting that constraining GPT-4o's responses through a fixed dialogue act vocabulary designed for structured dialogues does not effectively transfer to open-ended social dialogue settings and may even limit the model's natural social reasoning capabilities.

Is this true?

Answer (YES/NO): YES